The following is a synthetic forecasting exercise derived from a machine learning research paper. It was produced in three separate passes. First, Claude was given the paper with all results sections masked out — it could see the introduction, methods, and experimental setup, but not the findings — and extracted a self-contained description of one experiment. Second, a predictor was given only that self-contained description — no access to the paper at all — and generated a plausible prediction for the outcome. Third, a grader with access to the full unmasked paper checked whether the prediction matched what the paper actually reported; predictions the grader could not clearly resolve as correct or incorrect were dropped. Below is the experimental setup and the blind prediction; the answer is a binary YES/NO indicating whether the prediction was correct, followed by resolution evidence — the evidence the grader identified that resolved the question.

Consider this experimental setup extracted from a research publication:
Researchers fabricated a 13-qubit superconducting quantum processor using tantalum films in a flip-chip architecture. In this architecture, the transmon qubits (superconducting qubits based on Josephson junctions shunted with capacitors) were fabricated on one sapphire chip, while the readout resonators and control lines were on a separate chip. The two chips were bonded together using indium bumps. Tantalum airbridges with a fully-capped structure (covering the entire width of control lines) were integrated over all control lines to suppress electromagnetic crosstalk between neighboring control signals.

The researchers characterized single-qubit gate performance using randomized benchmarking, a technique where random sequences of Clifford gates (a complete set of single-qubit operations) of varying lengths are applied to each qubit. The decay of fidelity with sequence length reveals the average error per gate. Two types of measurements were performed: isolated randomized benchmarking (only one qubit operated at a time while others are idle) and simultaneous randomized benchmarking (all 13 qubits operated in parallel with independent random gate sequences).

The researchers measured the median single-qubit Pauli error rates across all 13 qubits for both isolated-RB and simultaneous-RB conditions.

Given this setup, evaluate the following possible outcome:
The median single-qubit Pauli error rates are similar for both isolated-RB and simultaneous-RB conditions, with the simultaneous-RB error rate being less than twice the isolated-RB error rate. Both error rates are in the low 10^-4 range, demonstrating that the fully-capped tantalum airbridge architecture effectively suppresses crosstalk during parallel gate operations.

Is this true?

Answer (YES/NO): YES